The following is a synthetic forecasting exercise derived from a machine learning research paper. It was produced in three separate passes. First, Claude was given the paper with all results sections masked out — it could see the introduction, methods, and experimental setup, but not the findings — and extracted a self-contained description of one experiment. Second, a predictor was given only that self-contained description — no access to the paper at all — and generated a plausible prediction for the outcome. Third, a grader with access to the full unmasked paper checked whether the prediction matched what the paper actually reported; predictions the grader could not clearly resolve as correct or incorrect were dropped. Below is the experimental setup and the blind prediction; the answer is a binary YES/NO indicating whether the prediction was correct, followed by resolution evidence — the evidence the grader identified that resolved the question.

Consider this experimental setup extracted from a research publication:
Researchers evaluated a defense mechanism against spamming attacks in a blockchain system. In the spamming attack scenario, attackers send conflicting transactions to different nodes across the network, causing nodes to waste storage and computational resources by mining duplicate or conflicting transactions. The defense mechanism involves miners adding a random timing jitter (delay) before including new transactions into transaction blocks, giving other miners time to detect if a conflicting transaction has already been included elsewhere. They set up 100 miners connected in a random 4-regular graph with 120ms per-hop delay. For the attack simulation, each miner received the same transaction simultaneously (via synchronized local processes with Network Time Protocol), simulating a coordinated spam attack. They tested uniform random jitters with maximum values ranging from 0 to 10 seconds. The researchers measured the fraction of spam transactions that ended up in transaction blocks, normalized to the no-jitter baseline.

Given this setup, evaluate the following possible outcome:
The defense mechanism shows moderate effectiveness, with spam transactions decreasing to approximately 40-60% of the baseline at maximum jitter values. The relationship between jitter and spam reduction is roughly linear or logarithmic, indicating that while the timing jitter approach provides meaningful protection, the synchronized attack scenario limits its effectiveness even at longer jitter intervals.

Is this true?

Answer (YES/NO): NO